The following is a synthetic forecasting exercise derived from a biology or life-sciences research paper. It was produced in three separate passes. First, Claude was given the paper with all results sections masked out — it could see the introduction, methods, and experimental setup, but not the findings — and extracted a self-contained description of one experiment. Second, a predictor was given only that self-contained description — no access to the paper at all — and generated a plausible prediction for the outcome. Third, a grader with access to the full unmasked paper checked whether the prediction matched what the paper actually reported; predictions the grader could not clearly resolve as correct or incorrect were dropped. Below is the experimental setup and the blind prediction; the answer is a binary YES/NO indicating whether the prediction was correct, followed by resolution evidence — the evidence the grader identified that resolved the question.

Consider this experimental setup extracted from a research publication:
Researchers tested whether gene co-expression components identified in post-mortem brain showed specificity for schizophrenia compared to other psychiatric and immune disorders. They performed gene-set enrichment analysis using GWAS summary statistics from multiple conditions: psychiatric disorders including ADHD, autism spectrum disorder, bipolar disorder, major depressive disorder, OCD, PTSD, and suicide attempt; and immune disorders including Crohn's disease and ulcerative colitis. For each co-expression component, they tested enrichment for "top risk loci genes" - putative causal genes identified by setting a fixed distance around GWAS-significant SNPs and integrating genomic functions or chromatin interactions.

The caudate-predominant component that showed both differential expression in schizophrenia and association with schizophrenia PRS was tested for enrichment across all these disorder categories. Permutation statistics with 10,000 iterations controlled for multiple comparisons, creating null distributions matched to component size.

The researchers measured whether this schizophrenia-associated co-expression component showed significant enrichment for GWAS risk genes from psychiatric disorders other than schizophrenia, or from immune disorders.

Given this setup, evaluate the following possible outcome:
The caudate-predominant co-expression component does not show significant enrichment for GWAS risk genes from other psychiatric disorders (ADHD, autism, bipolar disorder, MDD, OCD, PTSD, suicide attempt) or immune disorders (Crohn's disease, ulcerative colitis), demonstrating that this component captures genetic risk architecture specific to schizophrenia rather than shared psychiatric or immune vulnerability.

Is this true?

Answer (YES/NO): NO